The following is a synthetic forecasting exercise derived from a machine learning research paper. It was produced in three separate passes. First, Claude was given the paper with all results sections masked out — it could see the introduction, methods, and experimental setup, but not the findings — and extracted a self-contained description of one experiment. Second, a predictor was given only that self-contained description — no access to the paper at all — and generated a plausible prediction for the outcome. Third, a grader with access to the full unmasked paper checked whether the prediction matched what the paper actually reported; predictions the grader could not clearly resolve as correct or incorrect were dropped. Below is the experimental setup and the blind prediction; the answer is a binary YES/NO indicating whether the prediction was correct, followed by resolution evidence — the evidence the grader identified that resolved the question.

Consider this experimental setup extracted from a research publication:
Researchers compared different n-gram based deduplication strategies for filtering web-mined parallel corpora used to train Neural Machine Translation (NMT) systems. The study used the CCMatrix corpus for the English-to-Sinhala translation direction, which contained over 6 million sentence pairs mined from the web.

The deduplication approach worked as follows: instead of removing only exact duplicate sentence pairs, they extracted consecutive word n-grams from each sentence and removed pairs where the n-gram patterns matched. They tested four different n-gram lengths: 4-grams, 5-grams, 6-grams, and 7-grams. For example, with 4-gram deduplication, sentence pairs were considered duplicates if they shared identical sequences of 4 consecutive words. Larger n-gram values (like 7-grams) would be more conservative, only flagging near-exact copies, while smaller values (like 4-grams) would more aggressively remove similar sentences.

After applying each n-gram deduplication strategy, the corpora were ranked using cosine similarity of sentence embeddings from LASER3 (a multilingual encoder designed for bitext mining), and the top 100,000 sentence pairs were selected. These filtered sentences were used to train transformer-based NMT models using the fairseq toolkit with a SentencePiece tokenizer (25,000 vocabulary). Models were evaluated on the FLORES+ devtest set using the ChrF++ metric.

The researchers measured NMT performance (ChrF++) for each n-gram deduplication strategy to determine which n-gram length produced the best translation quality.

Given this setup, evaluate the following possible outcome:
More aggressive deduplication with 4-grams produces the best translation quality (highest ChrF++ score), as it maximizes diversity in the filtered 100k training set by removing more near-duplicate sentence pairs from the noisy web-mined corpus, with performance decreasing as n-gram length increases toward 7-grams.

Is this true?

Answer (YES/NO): NO